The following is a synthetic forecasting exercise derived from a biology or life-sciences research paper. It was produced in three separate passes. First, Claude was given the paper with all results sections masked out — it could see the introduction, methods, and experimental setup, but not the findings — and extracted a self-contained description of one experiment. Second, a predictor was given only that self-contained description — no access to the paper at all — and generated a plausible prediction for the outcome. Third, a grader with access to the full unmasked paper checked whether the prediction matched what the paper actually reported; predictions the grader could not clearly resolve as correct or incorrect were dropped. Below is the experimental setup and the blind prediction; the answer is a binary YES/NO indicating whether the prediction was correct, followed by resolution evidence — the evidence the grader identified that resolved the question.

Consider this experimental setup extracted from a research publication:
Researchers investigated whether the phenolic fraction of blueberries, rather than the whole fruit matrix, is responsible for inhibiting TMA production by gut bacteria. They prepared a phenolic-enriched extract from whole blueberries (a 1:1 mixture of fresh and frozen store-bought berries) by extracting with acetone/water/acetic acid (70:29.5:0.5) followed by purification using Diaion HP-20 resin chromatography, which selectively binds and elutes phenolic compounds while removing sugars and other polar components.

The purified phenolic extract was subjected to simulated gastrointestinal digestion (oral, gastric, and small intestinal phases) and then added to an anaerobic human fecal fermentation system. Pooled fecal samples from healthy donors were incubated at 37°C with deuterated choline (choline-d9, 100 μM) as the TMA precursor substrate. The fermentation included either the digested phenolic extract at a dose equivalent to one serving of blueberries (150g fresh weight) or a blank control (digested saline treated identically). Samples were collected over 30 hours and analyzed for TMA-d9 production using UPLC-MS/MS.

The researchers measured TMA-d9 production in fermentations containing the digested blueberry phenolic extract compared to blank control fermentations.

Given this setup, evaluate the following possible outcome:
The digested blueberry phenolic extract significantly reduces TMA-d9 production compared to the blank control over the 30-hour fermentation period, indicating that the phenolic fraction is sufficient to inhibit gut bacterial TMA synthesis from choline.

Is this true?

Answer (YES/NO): NO